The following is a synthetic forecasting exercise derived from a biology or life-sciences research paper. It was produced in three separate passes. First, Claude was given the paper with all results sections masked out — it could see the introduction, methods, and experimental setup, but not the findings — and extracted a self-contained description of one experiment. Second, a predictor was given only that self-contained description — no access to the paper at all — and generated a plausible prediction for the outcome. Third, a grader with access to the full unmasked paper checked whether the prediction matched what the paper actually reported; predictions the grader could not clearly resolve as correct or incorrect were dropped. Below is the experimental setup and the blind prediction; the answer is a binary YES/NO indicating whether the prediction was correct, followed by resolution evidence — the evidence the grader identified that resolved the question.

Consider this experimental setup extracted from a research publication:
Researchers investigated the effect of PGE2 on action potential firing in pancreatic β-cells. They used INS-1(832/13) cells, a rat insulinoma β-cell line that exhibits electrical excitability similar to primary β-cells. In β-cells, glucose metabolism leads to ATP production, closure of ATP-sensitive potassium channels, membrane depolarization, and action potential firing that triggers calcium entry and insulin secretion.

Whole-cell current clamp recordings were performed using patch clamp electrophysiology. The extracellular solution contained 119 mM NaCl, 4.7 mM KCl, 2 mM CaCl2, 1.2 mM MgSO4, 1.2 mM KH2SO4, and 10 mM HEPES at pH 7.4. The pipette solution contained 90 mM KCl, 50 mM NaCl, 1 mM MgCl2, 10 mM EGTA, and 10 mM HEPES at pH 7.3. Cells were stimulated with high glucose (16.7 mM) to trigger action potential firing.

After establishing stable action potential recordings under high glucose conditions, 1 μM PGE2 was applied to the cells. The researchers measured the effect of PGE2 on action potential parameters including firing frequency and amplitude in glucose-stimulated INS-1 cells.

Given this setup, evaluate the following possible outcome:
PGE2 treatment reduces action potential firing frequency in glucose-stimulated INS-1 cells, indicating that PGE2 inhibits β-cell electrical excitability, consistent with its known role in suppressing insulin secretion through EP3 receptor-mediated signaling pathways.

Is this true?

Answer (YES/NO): NO